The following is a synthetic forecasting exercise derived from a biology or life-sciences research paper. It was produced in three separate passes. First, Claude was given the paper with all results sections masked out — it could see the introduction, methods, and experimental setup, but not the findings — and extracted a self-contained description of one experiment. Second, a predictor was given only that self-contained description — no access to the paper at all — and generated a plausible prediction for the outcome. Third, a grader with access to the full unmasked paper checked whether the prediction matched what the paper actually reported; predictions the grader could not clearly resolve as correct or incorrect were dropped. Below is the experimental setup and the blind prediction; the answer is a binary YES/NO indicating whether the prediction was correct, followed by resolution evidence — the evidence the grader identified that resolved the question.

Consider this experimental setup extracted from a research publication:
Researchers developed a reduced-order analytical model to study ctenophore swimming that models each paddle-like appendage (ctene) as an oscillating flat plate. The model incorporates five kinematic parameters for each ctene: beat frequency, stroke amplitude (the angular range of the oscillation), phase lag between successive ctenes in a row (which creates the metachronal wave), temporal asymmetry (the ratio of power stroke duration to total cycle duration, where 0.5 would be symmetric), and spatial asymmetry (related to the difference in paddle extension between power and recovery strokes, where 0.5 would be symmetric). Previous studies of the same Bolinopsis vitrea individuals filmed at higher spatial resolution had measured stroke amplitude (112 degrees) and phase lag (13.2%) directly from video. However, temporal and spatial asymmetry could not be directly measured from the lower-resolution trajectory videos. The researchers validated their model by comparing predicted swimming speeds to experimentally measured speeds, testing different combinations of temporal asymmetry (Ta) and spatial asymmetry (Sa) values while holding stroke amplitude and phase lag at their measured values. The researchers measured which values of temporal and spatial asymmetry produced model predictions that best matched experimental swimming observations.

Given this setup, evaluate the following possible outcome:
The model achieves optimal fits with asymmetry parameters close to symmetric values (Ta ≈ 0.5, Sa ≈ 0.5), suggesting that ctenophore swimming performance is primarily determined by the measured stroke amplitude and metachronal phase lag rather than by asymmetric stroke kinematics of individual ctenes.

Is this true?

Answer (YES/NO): NO